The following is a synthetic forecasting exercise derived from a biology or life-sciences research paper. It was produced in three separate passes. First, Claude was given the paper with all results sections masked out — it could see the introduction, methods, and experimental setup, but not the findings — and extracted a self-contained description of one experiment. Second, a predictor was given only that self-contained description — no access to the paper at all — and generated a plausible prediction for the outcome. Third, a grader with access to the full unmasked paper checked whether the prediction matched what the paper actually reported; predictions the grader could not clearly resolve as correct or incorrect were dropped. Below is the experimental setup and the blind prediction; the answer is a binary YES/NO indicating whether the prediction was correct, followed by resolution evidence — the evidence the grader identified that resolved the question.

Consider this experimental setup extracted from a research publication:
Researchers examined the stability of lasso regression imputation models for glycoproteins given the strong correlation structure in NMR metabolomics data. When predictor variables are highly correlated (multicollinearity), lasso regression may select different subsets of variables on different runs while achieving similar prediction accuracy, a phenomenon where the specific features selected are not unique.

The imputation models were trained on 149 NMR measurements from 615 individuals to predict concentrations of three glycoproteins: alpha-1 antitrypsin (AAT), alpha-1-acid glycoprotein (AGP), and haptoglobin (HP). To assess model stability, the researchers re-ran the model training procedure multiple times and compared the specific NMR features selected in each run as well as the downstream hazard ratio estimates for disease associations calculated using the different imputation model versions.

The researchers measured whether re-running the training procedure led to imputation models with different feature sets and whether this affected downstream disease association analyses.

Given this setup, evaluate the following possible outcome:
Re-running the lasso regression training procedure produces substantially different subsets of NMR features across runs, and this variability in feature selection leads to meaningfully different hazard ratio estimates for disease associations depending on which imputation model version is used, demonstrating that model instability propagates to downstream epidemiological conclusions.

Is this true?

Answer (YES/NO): NO